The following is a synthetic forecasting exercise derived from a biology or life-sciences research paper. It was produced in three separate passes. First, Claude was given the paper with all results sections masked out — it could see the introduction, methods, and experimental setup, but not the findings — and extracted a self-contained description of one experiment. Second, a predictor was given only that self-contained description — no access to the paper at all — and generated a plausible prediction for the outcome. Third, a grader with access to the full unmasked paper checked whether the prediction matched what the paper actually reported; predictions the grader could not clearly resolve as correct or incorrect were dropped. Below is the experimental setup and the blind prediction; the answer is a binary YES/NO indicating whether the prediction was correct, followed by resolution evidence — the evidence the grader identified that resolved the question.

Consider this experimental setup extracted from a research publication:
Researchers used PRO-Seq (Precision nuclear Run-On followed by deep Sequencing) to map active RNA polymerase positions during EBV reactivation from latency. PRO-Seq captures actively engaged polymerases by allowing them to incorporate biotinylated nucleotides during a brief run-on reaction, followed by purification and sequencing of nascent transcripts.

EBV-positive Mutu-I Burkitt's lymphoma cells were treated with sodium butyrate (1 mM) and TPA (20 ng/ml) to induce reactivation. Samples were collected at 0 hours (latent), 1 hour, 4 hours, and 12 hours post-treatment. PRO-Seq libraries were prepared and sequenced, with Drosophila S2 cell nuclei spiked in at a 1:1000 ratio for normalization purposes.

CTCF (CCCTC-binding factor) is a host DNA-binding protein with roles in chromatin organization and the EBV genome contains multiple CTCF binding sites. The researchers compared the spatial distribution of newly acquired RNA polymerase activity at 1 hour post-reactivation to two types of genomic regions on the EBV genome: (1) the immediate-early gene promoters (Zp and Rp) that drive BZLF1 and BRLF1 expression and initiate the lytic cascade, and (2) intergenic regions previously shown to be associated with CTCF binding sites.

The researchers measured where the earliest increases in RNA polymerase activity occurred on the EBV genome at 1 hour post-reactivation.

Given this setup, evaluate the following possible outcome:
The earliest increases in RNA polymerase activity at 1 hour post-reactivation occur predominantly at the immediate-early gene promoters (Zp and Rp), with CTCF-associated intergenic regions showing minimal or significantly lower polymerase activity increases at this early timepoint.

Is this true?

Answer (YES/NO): NO